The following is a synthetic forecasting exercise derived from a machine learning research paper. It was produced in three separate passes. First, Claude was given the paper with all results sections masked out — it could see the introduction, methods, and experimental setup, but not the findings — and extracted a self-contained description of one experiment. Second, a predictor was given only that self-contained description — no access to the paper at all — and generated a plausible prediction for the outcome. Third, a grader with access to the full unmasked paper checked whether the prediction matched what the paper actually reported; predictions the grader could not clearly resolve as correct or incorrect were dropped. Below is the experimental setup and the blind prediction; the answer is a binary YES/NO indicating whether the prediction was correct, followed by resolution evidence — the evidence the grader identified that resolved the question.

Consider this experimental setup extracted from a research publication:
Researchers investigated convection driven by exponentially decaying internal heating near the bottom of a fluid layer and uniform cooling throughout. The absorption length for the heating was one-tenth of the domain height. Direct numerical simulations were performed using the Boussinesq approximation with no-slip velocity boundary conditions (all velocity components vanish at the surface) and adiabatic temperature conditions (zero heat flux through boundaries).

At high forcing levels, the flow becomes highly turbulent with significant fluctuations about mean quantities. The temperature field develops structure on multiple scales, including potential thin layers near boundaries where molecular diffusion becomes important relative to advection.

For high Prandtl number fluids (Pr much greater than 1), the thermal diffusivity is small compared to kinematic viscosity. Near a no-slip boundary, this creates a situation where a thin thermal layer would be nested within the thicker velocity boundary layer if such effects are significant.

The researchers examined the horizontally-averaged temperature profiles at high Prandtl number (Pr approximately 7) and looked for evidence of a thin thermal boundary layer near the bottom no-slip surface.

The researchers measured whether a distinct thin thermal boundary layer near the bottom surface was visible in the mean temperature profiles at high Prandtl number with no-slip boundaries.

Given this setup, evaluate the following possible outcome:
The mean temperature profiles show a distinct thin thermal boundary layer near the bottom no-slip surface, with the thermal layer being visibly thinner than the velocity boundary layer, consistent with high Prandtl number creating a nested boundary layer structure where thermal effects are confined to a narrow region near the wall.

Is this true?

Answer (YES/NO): YES